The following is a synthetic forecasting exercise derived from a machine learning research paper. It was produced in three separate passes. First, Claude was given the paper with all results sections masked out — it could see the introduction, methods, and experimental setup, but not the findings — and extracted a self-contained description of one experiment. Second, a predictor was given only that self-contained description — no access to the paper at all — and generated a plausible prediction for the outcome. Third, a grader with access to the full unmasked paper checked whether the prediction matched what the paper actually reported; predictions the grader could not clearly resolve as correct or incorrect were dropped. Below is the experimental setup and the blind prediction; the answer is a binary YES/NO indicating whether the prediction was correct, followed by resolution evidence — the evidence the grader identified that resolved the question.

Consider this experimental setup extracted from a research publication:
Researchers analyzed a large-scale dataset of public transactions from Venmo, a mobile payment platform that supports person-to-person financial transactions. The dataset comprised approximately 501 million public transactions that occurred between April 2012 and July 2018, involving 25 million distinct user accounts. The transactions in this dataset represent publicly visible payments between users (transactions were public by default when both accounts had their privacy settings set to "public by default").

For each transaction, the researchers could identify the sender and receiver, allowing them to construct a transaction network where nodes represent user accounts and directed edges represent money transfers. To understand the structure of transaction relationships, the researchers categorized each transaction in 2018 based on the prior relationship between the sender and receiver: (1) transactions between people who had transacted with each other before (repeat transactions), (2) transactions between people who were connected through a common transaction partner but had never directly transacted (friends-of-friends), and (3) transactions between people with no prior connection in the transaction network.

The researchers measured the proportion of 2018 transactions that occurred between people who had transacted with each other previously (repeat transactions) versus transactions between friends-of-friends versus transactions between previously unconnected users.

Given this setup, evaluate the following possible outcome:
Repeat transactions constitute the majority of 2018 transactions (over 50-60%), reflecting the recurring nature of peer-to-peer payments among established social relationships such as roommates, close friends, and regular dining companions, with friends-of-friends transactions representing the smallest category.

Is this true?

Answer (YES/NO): YES